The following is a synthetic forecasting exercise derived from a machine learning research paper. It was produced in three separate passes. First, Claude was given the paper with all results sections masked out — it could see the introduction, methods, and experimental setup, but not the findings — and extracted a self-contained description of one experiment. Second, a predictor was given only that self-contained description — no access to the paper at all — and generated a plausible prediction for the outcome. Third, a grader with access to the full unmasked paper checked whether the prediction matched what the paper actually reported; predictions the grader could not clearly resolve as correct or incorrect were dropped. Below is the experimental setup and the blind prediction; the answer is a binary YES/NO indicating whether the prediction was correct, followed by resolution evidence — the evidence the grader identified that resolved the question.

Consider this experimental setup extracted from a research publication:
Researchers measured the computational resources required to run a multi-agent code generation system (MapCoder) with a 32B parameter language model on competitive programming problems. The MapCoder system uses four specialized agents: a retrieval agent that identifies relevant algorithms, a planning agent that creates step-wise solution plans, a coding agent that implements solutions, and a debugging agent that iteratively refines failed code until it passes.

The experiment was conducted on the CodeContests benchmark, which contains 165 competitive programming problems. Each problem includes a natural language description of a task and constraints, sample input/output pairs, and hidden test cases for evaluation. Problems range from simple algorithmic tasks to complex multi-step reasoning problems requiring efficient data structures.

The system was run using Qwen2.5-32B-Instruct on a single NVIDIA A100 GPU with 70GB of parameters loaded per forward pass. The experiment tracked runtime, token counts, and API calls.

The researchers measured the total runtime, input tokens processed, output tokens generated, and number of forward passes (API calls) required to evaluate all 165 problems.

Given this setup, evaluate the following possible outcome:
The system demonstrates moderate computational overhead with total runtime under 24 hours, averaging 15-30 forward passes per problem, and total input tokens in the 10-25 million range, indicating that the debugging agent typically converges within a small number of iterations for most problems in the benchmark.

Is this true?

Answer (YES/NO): NO